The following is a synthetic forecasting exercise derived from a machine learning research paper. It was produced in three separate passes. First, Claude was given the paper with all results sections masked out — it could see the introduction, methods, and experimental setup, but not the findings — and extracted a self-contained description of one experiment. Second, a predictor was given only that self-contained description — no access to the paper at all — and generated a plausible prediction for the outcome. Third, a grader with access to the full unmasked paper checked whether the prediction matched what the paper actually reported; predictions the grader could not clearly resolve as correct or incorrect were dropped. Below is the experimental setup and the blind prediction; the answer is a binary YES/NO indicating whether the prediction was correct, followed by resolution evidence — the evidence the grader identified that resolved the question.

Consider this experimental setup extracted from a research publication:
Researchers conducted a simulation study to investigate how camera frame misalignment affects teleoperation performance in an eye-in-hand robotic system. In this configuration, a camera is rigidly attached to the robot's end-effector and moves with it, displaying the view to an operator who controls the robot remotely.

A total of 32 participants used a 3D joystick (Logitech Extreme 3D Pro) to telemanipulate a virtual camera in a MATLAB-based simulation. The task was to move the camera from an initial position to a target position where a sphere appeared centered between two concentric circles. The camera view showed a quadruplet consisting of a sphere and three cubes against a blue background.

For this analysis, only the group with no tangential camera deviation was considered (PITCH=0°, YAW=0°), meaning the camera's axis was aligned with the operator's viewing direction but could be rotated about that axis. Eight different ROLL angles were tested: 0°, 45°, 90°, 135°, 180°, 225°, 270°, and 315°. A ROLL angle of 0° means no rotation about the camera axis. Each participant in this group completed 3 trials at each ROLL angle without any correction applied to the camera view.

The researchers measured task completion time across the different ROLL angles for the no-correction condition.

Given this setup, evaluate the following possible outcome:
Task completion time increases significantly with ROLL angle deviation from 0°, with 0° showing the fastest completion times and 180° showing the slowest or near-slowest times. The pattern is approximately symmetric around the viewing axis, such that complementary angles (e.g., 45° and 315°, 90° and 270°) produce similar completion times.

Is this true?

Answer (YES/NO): NO